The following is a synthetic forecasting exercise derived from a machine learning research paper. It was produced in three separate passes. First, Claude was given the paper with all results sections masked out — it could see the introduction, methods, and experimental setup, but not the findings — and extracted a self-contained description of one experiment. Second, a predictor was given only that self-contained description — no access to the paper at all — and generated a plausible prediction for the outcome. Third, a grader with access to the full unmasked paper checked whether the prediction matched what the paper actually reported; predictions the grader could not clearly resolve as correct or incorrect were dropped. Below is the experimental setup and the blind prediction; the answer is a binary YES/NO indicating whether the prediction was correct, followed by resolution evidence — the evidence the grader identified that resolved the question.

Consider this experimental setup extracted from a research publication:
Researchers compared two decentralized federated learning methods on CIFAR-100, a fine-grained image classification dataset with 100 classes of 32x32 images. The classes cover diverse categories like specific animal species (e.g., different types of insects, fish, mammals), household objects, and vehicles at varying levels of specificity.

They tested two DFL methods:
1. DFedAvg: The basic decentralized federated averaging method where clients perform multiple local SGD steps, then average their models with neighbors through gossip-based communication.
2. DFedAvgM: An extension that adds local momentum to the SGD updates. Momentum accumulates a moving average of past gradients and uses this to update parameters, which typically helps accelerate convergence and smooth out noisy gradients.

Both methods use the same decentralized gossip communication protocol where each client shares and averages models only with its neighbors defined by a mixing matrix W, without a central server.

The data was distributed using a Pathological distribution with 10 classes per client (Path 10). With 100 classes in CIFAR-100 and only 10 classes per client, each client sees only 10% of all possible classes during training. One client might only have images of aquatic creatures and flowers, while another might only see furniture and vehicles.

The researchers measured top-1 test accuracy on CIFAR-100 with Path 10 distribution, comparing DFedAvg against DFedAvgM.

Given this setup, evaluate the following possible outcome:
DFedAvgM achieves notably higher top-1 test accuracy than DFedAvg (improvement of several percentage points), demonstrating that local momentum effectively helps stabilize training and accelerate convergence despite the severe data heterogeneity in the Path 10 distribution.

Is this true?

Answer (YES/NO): NO